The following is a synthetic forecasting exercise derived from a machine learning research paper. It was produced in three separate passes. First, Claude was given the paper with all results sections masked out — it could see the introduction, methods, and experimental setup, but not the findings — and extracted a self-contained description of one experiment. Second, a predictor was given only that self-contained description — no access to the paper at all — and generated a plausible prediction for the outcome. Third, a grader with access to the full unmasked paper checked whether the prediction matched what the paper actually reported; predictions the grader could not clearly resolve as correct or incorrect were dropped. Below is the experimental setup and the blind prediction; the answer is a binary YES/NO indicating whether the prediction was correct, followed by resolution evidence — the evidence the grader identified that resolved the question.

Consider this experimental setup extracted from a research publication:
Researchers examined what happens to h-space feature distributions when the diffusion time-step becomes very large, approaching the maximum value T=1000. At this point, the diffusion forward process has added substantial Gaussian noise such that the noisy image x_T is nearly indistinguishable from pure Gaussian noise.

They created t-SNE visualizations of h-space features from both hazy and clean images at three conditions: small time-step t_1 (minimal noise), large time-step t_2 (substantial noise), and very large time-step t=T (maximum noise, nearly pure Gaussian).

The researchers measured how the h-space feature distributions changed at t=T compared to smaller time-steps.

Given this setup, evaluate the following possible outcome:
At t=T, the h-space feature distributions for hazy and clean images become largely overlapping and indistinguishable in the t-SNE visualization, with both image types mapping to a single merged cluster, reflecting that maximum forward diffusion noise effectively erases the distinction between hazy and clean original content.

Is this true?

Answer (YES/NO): NO